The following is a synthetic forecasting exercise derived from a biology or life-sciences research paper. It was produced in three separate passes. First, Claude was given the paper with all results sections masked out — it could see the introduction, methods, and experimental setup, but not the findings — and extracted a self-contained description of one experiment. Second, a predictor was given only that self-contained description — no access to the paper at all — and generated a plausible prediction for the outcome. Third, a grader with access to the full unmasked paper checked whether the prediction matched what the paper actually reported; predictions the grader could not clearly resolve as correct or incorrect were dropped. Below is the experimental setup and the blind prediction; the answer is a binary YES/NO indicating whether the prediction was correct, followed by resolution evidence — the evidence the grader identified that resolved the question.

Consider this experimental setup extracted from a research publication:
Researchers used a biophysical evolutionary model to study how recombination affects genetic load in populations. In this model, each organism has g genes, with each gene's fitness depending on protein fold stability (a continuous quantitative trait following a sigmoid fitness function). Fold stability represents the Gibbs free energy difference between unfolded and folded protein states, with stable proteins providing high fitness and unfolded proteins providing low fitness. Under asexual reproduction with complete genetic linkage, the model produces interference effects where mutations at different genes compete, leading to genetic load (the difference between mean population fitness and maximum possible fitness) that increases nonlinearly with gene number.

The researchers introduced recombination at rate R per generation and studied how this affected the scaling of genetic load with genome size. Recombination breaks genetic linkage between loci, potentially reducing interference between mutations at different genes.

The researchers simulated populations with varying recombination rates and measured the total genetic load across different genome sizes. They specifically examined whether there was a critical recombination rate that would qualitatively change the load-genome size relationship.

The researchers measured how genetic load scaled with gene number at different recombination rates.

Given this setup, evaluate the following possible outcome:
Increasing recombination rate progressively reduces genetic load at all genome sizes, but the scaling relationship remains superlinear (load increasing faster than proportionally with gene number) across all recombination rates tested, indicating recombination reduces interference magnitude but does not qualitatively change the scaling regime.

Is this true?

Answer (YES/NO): NO